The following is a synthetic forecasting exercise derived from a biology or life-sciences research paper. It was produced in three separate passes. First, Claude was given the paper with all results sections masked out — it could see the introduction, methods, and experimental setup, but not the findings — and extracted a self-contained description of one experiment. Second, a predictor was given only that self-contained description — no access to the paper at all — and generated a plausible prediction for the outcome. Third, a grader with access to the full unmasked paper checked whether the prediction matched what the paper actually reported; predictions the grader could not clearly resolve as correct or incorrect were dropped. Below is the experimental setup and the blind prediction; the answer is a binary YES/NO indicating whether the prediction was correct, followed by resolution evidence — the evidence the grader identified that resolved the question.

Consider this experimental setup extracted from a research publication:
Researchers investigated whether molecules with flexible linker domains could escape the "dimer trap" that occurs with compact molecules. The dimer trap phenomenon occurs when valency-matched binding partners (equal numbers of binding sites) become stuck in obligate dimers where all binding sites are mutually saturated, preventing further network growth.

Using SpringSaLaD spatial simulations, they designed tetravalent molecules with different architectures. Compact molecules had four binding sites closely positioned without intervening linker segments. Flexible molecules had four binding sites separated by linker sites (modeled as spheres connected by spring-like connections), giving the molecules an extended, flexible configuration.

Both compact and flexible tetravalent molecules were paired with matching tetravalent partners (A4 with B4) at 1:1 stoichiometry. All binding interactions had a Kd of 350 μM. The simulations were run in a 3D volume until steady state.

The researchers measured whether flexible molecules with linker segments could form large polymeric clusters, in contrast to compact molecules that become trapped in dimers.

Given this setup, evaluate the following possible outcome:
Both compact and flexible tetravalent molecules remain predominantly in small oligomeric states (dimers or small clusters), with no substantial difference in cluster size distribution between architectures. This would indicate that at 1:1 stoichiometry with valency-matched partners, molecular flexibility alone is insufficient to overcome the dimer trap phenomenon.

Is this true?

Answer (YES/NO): NO